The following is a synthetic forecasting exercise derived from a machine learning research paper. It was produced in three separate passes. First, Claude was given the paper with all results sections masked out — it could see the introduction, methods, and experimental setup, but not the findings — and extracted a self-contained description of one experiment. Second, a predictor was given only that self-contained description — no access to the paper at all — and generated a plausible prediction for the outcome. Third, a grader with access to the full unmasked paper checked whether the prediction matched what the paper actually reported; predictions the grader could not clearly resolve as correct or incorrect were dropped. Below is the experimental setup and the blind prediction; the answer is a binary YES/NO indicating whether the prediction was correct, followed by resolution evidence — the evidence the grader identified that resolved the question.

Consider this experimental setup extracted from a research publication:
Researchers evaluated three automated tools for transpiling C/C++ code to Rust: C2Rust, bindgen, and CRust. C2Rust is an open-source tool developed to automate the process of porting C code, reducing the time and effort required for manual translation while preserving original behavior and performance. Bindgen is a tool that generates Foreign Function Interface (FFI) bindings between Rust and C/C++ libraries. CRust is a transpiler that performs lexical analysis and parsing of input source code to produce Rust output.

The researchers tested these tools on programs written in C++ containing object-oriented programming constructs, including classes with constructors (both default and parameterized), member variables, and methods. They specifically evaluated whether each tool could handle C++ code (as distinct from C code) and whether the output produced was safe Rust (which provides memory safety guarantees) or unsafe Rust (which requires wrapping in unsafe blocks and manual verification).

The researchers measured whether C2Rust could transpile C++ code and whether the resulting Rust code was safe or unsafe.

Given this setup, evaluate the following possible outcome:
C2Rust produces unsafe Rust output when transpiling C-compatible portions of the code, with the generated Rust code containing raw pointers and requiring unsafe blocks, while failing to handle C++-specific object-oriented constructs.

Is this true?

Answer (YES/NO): YES